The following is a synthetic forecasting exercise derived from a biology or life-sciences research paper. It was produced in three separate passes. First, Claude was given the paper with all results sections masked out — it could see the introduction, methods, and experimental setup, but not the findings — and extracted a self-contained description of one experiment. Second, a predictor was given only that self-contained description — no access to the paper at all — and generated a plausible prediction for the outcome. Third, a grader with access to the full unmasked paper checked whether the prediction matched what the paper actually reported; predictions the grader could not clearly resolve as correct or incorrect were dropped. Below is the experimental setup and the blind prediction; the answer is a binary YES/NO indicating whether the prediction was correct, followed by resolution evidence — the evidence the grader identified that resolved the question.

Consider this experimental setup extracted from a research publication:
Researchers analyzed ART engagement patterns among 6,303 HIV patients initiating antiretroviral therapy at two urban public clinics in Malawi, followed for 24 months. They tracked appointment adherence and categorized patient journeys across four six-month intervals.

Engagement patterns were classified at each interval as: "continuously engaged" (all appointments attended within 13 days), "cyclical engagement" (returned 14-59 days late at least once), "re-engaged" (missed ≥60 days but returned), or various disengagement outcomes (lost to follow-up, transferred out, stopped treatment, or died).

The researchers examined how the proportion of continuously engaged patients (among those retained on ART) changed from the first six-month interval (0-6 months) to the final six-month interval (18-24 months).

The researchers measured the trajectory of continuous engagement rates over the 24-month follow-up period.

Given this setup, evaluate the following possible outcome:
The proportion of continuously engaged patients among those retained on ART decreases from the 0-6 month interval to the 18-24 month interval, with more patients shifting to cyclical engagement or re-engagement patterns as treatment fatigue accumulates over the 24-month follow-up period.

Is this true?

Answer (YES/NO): NO